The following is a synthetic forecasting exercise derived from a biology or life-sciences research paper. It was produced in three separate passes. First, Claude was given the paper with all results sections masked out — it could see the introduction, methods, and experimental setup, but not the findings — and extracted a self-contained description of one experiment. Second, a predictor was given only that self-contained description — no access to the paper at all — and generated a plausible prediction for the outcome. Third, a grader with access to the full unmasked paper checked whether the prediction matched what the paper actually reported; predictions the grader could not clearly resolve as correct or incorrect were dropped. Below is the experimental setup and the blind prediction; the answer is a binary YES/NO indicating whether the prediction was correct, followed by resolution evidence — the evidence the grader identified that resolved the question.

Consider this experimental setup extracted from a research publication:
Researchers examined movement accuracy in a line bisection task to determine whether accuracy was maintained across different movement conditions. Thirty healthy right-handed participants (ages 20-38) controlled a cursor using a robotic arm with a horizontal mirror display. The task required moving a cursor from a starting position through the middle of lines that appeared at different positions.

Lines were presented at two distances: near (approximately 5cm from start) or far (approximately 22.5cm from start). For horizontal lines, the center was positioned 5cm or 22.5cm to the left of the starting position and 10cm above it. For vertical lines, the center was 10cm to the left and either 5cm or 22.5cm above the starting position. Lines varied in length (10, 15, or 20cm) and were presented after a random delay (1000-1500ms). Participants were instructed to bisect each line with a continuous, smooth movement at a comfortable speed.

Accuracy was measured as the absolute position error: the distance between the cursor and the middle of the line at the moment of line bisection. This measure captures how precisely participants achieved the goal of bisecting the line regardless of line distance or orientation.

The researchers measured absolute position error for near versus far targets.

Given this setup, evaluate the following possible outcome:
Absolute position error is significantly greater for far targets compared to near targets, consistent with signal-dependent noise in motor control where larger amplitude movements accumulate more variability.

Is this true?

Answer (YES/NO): NO